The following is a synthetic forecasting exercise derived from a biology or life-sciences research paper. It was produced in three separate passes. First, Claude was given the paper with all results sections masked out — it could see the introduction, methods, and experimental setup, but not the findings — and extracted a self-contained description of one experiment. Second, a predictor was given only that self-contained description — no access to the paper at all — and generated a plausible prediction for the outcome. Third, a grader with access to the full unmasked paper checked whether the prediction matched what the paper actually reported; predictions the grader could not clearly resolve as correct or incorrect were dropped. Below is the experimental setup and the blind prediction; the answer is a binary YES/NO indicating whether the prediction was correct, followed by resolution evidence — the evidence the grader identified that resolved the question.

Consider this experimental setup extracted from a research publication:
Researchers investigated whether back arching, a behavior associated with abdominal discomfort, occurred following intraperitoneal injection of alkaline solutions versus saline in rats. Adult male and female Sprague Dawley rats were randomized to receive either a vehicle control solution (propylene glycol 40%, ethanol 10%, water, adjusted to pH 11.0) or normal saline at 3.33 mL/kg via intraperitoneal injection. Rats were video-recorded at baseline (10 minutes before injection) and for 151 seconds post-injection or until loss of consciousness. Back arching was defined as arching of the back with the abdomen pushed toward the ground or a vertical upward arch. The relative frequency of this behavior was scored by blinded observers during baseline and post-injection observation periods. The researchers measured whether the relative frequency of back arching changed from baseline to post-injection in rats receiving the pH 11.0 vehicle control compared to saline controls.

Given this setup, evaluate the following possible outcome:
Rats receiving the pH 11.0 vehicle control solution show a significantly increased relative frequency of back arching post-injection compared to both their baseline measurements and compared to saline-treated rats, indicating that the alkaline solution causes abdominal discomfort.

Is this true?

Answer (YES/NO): NO